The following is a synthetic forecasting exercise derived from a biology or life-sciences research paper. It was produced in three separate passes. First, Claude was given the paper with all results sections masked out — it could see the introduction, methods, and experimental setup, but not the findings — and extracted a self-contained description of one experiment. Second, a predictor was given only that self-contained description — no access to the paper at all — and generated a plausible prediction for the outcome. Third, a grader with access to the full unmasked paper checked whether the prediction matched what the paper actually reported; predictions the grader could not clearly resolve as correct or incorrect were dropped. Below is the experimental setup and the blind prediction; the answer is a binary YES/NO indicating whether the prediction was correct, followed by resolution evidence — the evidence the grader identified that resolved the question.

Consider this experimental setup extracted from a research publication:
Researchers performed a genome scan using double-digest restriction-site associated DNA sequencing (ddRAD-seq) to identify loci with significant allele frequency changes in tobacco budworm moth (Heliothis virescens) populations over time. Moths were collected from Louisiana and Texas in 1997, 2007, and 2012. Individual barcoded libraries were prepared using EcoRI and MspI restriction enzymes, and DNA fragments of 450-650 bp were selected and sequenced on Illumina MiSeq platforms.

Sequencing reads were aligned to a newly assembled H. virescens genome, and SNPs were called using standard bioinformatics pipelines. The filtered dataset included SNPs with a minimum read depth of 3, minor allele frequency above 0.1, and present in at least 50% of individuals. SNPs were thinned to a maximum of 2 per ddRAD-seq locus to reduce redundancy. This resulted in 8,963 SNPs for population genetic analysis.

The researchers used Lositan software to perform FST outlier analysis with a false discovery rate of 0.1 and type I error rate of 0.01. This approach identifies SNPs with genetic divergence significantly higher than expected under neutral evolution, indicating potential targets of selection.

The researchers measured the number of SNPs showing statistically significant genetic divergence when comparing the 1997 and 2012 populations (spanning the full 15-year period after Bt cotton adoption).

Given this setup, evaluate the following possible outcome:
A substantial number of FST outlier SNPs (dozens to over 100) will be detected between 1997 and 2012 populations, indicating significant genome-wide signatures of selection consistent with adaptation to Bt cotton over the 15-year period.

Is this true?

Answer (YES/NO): YES